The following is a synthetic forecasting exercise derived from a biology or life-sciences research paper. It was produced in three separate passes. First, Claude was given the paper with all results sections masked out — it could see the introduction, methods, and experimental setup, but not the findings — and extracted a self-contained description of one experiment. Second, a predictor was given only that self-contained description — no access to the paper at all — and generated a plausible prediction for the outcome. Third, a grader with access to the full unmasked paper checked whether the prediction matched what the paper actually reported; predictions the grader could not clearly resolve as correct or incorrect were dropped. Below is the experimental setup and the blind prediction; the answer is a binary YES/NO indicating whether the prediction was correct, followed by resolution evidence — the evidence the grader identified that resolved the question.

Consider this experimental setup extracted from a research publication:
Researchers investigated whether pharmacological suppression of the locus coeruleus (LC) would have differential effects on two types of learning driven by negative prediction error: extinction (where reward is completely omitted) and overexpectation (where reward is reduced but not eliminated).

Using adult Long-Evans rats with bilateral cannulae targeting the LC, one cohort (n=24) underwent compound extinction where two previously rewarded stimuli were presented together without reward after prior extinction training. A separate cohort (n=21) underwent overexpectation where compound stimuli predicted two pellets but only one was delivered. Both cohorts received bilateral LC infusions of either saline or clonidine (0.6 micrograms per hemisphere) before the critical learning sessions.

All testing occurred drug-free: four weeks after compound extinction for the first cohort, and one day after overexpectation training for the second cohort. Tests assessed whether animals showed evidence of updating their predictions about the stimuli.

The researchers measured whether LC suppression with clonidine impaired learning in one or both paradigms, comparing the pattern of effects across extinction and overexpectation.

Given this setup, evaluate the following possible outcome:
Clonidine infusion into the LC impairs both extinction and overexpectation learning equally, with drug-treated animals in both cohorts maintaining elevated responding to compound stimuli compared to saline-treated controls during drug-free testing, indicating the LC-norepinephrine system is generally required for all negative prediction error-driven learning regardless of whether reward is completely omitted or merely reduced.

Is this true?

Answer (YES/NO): NO